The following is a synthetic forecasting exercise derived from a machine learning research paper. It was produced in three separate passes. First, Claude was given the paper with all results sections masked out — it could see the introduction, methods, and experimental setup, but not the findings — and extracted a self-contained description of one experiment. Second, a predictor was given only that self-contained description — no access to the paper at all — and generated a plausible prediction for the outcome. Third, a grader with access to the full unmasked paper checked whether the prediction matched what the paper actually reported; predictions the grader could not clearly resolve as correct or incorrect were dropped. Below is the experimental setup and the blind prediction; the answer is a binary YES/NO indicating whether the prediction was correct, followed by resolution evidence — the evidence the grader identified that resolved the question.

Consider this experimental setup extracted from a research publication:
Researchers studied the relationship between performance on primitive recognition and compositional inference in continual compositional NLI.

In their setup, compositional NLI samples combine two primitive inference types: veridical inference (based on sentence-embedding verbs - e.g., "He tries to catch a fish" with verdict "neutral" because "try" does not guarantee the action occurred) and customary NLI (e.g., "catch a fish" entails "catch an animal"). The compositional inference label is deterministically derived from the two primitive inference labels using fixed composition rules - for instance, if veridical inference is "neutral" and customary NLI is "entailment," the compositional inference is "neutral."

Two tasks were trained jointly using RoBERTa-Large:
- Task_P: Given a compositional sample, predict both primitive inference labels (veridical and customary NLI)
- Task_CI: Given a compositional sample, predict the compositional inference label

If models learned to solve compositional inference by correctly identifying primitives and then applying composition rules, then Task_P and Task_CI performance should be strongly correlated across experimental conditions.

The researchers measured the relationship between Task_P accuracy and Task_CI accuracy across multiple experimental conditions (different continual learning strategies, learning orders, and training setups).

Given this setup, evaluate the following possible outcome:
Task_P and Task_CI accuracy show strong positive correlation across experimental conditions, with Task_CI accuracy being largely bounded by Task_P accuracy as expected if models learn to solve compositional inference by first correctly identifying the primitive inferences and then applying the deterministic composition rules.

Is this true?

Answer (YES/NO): NO